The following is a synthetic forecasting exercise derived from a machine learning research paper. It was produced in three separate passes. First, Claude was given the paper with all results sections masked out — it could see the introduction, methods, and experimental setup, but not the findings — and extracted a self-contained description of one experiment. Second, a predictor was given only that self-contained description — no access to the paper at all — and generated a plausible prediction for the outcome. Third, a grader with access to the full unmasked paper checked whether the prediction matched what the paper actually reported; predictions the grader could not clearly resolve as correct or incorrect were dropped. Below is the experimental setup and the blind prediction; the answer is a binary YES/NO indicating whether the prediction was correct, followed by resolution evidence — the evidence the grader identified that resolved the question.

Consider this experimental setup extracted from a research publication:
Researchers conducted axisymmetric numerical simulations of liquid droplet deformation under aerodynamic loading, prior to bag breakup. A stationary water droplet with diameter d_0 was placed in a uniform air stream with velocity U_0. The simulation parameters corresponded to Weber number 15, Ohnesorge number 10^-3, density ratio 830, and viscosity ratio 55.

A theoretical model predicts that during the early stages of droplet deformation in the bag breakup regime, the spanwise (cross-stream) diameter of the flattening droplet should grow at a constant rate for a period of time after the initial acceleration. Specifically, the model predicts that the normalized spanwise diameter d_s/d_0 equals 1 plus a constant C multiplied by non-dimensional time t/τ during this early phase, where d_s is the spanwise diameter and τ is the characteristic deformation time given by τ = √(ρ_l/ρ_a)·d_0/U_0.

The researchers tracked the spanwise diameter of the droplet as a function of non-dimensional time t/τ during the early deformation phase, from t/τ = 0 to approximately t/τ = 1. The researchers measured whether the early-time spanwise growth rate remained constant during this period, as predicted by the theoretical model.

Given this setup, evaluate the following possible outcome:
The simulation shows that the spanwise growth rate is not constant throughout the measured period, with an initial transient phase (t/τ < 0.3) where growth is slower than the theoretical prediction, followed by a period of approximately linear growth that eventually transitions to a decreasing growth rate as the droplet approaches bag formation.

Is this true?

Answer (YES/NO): NO